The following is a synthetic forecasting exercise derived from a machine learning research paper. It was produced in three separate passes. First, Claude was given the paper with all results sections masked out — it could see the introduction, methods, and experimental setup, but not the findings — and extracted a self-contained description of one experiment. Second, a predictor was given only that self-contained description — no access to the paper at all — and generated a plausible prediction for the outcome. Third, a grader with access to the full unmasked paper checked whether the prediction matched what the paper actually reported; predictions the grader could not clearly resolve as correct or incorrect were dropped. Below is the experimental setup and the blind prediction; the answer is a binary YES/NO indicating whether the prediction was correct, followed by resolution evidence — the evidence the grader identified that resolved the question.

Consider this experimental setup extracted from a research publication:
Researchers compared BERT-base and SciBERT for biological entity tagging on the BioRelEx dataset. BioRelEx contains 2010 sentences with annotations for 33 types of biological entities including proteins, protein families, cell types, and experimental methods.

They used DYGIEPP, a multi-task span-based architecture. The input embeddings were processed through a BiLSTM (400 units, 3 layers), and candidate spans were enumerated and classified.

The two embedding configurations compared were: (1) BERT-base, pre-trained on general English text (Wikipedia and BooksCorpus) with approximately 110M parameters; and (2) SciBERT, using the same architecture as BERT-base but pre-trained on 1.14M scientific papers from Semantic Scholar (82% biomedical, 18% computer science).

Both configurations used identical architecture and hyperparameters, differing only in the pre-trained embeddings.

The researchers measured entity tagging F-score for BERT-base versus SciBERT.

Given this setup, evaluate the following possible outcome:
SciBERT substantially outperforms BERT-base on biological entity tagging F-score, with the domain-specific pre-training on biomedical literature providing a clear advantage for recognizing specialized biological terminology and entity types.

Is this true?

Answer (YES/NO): NO